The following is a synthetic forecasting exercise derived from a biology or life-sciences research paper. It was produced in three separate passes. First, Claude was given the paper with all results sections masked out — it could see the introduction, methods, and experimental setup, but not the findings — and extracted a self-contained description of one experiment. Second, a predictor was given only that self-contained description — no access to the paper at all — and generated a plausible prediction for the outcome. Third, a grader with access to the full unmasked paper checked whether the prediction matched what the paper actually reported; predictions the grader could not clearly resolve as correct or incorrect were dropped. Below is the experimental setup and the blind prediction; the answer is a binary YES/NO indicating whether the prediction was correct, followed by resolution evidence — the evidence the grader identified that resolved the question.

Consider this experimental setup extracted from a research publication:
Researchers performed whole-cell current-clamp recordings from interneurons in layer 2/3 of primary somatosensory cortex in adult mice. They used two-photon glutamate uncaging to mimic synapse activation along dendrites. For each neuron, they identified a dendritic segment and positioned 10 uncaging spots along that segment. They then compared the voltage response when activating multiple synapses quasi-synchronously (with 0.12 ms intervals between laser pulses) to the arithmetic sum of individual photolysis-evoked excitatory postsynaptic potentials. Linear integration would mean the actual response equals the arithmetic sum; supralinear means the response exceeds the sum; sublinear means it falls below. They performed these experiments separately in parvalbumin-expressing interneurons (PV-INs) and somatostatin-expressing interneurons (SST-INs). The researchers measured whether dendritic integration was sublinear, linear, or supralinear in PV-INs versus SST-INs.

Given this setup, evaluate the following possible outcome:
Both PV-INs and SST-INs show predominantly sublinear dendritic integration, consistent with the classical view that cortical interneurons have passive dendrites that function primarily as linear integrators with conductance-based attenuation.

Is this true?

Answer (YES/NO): NO